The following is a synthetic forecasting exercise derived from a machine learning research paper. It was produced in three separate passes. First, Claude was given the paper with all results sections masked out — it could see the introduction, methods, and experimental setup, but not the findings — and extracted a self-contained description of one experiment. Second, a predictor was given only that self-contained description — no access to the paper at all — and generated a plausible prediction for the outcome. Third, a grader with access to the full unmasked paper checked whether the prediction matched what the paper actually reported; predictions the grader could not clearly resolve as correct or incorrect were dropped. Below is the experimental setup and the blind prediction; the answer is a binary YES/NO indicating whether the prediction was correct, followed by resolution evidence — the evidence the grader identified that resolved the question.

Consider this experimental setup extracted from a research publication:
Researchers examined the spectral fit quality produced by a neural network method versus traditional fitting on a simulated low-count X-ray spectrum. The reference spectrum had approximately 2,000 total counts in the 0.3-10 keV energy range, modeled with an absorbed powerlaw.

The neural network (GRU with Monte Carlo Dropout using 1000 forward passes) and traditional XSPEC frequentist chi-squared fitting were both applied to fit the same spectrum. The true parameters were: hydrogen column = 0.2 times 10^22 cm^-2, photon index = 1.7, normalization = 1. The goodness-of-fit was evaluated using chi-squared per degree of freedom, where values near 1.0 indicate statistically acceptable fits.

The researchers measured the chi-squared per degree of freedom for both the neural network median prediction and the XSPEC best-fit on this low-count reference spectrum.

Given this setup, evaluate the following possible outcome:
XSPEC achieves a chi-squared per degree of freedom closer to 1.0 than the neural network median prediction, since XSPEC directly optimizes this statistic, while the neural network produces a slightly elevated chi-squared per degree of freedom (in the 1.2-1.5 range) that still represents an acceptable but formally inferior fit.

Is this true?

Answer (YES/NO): YES